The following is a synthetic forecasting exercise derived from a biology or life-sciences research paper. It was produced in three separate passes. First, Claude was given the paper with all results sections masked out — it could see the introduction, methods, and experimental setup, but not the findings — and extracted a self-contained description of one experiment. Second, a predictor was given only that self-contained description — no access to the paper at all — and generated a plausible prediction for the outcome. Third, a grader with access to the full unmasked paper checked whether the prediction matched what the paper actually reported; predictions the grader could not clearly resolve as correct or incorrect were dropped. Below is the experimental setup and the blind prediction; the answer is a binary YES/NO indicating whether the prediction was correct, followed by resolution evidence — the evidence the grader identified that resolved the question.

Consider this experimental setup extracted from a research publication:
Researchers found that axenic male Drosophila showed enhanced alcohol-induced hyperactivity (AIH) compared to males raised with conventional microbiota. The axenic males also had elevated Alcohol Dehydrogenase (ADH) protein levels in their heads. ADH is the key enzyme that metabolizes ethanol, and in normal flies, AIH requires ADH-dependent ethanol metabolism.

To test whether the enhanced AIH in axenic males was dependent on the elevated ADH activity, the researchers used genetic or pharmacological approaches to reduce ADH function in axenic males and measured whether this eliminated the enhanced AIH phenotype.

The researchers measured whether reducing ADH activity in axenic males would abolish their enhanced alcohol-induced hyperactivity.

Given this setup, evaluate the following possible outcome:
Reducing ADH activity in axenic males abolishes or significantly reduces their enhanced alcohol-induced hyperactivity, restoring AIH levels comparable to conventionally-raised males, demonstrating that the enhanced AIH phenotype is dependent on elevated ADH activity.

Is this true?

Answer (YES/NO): YES